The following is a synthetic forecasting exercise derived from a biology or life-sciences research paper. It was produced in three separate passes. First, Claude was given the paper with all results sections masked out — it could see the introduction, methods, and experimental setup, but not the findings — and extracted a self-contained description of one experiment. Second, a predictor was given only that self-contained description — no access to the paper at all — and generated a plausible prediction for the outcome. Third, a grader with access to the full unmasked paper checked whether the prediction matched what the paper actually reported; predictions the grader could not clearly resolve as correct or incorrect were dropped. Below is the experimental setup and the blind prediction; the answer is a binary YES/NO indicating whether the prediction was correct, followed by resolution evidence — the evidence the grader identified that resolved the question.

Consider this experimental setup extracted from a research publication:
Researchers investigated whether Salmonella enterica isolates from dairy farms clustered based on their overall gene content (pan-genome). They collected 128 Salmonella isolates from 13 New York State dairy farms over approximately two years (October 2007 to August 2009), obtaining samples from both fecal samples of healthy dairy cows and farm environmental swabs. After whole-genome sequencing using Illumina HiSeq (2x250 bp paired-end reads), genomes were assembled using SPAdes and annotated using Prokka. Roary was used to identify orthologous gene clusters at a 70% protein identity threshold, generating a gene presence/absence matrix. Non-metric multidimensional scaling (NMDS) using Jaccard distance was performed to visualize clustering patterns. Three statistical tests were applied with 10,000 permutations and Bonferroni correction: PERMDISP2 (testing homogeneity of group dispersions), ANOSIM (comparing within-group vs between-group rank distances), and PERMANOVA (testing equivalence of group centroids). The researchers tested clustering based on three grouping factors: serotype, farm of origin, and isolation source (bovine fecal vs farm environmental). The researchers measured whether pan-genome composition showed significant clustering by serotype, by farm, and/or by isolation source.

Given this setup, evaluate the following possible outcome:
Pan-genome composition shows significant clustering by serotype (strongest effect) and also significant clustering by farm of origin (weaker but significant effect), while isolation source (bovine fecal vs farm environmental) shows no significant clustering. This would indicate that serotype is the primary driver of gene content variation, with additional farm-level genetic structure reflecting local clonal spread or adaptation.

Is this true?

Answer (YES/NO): YES